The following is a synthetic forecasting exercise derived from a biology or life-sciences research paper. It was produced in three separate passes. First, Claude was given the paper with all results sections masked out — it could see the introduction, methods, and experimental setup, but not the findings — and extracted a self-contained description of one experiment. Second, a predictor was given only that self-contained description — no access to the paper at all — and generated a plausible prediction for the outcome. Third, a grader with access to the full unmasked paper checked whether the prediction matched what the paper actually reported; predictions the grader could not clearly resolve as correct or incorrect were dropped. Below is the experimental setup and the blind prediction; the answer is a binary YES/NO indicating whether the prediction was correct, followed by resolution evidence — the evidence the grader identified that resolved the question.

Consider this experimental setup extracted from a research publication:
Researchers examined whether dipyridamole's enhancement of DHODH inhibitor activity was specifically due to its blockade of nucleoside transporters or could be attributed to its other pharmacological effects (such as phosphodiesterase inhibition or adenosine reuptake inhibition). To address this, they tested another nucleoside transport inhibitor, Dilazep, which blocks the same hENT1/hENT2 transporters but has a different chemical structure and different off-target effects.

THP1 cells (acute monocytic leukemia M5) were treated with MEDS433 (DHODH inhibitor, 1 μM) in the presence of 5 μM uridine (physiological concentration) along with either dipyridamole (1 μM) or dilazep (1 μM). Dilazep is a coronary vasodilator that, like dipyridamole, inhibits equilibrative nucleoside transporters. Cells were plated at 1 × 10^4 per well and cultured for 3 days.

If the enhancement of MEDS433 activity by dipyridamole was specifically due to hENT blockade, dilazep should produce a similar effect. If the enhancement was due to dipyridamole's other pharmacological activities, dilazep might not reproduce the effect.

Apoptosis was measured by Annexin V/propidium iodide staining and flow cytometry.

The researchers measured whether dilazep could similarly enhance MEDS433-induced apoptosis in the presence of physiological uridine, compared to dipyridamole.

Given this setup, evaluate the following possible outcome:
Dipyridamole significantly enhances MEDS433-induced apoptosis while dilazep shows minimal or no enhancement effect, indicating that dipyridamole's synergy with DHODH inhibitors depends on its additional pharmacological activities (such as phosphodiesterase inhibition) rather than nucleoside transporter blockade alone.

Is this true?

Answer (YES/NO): NO